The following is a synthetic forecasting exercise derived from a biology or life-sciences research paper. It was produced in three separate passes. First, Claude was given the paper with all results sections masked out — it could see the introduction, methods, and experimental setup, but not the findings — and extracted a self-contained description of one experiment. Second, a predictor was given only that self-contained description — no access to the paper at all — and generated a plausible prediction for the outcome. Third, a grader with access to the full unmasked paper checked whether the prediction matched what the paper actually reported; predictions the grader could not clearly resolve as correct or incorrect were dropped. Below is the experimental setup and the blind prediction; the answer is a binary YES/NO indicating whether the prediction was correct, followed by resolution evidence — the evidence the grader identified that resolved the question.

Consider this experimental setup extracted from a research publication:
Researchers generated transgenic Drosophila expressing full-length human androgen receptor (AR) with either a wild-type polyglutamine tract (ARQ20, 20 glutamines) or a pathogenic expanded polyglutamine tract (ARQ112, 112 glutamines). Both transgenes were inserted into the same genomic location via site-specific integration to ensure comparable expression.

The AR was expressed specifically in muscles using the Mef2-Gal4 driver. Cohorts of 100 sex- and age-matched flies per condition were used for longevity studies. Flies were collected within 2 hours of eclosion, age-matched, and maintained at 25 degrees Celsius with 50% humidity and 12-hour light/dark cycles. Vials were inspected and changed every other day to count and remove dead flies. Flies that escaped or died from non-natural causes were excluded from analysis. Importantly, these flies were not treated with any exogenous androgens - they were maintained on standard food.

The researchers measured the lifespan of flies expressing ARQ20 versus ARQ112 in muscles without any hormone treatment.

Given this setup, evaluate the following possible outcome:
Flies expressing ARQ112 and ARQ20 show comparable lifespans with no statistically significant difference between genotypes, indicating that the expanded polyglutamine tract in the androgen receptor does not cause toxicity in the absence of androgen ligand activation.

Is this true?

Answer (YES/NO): NO